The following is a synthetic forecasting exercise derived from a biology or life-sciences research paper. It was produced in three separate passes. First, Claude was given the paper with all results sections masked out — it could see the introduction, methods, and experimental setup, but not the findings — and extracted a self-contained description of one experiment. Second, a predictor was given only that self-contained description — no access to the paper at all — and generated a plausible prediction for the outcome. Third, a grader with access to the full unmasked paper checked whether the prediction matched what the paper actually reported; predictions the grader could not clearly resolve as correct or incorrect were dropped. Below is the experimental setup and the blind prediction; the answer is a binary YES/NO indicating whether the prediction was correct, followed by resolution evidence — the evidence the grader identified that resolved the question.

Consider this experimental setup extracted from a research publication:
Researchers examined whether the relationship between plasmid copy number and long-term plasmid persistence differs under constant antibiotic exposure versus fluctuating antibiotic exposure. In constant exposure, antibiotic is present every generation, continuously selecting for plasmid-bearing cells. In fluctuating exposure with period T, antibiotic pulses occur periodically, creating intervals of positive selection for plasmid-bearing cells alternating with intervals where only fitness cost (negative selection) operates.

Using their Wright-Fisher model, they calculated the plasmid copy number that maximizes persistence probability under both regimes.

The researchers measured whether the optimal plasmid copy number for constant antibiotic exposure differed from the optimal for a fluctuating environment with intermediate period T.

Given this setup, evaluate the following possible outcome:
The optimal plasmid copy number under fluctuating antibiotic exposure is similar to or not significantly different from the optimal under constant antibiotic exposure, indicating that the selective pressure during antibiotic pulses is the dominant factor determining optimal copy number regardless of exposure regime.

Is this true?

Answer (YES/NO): NO